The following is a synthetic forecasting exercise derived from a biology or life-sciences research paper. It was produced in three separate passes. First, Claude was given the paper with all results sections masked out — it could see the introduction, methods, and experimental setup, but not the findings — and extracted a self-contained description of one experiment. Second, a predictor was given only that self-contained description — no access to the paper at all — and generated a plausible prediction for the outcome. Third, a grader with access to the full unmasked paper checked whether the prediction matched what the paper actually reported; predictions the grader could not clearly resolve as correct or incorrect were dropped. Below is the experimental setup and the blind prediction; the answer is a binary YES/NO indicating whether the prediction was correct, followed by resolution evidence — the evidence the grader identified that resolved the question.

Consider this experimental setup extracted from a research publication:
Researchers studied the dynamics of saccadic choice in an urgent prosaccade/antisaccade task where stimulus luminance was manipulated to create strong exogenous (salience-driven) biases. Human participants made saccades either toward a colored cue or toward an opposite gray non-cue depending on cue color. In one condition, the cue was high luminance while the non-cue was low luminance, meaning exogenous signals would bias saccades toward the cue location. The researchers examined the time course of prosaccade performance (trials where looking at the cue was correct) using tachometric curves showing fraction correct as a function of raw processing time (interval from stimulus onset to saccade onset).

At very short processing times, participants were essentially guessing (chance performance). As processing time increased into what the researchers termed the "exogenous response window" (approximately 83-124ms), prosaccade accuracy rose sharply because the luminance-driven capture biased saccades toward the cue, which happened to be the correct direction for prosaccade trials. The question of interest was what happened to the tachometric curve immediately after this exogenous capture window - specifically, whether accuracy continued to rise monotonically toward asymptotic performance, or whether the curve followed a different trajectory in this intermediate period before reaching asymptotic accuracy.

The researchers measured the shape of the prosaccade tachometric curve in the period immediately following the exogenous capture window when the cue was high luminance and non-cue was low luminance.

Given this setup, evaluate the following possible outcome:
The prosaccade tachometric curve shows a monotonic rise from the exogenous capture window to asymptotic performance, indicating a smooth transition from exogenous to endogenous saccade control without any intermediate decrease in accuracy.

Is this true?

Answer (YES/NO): NO